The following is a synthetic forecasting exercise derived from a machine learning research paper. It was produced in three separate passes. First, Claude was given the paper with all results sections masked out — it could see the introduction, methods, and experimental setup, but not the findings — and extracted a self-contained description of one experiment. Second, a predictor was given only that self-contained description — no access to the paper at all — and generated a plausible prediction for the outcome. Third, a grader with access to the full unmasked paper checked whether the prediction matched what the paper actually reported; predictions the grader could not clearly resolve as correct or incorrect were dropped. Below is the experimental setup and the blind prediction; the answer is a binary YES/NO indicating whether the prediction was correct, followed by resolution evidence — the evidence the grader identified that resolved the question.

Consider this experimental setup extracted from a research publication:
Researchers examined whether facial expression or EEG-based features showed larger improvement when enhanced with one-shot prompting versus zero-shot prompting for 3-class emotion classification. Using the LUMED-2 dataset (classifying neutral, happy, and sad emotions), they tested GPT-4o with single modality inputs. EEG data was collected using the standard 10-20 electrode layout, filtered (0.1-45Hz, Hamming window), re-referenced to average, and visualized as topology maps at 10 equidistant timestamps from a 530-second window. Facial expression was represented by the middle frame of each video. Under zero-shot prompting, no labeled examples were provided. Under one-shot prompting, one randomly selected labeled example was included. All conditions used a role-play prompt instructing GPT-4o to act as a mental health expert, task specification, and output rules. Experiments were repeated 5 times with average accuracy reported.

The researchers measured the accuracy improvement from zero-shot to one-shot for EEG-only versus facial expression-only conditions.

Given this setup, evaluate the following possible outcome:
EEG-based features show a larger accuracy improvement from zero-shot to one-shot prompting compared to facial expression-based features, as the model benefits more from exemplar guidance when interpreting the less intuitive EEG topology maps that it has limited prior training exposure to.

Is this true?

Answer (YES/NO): NO